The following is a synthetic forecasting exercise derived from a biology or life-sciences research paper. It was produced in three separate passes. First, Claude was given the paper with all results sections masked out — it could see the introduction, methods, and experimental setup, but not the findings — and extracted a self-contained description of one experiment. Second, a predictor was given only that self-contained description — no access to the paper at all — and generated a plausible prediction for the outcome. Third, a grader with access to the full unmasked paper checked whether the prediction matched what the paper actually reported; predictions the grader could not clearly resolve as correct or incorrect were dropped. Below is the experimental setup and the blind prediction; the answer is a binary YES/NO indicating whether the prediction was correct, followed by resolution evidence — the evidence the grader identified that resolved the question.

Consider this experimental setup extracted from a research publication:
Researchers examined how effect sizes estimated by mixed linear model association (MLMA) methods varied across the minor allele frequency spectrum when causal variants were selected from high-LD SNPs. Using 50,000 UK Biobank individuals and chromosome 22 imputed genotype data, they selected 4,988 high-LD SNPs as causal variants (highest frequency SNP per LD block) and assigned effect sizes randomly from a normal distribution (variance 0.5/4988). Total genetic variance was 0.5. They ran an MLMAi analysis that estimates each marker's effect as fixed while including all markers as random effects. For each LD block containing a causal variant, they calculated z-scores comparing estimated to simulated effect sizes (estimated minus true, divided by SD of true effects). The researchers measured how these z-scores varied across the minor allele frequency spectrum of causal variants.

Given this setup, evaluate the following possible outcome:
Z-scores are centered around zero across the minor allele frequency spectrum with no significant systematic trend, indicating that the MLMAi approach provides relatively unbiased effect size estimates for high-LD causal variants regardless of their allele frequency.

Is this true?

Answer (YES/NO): NO